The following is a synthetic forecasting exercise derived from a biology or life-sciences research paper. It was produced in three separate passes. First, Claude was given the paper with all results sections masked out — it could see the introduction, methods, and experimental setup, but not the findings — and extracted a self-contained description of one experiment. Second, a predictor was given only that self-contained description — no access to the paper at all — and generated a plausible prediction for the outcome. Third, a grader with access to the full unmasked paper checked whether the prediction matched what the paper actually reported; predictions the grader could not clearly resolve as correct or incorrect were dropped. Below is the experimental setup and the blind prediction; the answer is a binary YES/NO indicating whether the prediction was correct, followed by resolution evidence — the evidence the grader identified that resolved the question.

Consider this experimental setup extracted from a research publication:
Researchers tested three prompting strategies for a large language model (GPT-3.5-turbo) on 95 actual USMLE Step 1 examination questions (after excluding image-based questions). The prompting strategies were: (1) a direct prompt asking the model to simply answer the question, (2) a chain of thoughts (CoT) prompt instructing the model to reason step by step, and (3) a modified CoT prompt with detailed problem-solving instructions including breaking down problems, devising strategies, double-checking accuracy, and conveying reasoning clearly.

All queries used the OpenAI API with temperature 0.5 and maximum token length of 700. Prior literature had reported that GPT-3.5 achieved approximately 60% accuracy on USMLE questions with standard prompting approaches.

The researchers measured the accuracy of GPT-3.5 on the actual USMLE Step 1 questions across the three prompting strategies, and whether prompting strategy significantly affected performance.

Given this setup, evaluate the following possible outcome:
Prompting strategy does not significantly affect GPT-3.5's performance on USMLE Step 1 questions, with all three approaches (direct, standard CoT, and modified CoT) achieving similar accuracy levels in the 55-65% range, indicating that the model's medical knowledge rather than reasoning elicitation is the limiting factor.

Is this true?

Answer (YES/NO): YES